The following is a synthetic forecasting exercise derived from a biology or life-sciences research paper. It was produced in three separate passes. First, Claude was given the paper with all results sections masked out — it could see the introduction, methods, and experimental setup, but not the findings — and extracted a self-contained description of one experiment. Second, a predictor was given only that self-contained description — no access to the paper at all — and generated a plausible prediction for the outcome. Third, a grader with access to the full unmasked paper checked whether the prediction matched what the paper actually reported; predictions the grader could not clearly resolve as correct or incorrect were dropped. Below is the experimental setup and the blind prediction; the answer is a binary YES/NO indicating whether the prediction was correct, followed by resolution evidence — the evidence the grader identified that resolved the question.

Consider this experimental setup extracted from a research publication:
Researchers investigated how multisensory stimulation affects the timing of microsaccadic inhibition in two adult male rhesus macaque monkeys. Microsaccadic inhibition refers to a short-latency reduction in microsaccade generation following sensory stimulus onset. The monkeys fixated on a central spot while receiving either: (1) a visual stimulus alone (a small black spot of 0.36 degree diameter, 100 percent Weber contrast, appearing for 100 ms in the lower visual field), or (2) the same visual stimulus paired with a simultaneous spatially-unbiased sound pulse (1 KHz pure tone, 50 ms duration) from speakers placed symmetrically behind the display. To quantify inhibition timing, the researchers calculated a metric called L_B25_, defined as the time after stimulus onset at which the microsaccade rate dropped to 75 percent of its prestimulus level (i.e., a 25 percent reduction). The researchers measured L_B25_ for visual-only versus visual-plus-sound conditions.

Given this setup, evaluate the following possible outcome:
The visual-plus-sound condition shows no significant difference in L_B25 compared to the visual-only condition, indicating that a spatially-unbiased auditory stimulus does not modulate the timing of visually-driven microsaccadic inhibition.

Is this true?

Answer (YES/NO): NO